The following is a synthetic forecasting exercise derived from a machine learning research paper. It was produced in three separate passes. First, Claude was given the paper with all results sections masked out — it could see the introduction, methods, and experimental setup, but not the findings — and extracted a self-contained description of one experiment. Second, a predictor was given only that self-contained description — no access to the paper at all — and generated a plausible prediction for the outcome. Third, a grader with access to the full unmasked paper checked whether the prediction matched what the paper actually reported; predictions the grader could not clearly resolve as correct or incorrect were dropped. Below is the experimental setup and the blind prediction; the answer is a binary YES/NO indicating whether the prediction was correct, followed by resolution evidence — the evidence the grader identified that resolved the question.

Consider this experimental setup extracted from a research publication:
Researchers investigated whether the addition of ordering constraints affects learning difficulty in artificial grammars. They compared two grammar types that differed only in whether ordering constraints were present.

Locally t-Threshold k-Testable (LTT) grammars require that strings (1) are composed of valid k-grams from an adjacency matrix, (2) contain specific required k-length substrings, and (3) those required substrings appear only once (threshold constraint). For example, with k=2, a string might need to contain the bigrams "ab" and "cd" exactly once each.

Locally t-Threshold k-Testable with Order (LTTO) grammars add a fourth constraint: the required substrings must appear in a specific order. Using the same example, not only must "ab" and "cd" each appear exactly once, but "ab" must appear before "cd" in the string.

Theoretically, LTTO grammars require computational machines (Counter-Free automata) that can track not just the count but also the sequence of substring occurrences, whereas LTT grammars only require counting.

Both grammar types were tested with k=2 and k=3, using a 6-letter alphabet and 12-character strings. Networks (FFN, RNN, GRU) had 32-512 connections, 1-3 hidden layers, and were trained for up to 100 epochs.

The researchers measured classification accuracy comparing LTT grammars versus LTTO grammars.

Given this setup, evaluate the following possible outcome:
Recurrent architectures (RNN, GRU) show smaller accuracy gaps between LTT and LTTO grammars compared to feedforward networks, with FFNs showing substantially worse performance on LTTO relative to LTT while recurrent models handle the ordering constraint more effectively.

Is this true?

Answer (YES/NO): NO